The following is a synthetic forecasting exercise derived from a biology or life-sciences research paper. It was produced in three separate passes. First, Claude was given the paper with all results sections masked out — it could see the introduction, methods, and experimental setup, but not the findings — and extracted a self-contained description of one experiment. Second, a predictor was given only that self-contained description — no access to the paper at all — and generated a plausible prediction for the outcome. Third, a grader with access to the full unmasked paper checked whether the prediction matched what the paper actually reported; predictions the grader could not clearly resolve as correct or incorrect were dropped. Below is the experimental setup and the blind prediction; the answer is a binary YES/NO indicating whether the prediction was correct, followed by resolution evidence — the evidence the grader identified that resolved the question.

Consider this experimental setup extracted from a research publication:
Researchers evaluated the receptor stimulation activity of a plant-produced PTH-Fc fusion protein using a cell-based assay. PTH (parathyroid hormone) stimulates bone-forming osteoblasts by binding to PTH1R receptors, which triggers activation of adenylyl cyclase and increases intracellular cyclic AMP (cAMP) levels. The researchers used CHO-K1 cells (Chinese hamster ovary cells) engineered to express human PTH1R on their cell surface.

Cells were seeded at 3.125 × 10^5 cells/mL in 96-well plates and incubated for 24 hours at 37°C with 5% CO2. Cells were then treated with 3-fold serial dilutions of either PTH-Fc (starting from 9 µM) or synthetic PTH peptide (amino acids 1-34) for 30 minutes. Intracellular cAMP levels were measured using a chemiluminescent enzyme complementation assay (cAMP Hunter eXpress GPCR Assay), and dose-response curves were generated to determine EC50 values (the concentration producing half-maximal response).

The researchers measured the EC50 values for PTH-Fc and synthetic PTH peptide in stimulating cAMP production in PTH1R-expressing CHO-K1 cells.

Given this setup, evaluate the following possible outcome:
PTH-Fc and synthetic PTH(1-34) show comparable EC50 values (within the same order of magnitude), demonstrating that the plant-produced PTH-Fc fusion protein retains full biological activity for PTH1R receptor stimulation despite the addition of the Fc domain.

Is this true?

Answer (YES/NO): YES